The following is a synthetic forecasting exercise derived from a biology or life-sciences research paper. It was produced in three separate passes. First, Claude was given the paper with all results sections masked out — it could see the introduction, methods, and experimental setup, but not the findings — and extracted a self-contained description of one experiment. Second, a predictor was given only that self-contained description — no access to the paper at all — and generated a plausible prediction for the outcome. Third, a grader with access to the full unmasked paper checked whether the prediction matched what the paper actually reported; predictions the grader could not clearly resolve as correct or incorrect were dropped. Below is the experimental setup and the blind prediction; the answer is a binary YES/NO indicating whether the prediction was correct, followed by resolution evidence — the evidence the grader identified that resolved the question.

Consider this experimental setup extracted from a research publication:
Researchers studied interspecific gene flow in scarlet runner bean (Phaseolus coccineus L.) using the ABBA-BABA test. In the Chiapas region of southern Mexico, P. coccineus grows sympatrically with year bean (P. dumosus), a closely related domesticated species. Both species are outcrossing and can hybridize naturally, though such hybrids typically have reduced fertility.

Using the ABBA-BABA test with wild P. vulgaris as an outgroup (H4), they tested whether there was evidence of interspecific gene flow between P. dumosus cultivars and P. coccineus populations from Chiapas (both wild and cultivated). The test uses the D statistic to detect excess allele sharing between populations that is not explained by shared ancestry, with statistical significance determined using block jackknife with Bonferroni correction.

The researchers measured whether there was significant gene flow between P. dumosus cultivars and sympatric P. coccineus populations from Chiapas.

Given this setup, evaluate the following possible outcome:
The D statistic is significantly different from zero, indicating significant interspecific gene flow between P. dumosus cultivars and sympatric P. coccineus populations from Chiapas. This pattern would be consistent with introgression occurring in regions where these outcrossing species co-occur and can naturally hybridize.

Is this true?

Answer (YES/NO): YES